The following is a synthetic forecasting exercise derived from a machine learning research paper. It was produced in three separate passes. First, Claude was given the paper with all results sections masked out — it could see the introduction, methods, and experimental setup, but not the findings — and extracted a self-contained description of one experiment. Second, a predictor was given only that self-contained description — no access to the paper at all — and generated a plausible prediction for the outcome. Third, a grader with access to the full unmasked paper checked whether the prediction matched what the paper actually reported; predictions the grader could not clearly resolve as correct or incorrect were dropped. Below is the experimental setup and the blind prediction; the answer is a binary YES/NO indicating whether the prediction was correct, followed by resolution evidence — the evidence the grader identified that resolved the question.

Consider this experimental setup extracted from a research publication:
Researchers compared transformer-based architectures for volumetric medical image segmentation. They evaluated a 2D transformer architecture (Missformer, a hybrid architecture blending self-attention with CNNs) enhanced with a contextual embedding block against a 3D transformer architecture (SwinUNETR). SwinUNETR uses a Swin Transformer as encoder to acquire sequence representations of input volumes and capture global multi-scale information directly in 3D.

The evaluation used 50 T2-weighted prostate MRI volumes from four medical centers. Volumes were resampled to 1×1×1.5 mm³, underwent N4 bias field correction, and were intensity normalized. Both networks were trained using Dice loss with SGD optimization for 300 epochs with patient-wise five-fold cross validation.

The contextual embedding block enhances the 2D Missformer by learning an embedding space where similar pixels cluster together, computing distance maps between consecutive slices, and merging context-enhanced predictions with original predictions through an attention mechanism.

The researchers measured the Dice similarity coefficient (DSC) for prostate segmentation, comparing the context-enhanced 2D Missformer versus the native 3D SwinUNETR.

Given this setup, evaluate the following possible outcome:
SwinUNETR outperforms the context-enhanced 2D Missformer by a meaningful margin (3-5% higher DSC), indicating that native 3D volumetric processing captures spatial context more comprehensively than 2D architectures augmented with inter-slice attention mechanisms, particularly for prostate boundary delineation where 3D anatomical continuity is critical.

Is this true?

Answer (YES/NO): YES